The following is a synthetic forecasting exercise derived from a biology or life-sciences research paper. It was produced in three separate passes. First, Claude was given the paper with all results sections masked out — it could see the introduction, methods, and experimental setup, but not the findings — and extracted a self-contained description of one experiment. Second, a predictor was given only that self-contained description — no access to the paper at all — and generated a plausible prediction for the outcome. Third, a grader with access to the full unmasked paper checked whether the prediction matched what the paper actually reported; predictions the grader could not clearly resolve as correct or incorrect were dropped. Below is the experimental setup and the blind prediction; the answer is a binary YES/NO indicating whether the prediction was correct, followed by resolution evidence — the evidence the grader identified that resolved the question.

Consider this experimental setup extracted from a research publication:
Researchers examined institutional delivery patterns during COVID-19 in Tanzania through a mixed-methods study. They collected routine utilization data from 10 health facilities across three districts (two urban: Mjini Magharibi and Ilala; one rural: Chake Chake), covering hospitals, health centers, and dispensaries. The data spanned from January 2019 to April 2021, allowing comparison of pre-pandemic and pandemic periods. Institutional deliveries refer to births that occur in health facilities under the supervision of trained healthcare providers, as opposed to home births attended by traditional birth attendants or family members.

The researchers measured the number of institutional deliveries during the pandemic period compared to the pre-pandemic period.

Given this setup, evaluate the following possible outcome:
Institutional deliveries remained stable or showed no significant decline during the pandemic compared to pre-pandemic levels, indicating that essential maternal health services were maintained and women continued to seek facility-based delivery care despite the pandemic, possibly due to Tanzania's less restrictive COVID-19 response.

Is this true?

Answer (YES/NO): NO